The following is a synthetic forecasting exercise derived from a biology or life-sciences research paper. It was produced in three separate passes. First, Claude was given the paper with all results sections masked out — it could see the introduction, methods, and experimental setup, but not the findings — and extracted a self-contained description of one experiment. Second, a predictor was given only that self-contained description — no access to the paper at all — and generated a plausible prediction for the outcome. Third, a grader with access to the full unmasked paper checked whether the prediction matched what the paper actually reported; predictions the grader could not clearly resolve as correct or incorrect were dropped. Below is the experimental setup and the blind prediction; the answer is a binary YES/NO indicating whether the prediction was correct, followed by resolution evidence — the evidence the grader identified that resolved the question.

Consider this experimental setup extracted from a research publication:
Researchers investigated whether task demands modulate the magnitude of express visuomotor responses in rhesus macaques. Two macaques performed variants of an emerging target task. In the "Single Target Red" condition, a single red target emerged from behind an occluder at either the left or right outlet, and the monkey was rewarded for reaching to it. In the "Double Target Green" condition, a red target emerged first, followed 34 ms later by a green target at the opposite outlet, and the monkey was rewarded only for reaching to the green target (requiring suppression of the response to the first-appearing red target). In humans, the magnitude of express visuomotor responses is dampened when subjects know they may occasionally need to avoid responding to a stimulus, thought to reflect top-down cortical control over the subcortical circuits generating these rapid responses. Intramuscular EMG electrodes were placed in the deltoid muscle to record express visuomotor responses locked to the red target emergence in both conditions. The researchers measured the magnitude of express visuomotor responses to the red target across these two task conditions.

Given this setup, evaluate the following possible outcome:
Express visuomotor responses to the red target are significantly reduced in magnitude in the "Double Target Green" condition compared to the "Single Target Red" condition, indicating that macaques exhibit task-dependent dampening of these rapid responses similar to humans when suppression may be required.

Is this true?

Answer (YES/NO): NO